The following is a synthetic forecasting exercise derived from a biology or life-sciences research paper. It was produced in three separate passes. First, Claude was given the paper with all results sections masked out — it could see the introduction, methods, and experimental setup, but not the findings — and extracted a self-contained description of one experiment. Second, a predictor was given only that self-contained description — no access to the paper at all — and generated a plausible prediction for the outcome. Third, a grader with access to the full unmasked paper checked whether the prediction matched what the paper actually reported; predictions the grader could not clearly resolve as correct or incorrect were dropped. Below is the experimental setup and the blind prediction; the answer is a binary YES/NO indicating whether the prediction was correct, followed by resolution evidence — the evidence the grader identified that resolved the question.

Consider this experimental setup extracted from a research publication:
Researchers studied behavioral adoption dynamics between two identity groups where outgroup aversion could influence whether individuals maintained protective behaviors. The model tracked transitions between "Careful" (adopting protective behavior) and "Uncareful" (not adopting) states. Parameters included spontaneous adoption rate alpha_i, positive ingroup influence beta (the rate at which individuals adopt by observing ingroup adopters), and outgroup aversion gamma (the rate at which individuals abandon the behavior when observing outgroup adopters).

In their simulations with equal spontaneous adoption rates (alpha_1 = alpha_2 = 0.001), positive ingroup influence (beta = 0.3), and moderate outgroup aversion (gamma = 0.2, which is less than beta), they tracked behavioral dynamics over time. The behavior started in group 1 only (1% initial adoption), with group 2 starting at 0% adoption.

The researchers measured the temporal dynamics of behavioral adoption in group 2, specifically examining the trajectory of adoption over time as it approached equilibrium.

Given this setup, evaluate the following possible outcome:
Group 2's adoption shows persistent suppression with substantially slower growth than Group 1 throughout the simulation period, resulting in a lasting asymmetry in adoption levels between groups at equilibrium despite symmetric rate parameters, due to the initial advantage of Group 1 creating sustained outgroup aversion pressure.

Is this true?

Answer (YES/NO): NO